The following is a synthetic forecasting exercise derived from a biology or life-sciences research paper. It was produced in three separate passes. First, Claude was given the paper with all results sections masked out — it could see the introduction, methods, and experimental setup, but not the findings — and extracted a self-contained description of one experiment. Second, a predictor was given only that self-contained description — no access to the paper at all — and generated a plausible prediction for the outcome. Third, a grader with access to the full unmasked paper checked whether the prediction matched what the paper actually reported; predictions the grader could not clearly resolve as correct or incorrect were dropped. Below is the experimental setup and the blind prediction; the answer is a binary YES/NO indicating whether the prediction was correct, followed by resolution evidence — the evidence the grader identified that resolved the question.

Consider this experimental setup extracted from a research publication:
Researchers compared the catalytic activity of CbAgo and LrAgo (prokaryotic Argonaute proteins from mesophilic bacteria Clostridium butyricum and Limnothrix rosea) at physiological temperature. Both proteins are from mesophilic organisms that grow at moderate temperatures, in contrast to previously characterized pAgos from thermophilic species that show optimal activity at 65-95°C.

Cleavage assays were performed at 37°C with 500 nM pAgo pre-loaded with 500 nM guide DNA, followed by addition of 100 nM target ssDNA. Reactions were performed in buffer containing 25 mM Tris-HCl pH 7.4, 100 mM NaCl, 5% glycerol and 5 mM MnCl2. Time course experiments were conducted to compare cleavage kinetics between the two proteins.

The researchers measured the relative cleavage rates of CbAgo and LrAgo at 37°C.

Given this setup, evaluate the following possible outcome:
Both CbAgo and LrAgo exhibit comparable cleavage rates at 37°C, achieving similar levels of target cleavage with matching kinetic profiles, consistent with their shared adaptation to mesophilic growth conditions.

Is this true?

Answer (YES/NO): NO